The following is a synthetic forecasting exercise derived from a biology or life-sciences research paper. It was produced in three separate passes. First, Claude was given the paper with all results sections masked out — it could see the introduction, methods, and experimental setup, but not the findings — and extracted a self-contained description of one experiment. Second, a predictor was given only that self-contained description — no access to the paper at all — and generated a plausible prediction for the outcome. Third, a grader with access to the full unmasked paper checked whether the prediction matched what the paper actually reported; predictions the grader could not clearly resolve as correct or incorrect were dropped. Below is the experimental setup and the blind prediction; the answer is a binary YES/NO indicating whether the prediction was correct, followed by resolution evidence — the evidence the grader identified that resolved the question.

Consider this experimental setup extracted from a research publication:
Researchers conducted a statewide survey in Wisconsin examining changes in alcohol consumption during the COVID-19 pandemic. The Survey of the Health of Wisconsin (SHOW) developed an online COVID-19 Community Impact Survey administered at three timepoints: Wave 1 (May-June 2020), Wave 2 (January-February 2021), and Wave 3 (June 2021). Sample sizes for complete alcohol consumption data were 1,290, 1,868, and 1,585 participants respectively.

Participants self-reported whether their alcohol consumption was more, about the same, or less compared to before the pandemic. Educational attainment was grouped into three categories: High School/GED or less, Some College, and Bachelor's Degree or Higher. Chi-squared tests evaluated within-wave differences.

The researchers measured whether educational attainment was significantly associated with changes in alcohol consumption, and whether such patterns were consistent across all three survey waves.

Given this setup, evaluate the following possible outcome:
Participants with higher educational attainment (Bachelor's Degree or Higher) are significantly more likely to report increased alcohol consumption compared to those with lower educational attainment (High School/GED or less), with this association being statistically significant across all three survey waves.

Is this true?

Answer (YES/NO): YES